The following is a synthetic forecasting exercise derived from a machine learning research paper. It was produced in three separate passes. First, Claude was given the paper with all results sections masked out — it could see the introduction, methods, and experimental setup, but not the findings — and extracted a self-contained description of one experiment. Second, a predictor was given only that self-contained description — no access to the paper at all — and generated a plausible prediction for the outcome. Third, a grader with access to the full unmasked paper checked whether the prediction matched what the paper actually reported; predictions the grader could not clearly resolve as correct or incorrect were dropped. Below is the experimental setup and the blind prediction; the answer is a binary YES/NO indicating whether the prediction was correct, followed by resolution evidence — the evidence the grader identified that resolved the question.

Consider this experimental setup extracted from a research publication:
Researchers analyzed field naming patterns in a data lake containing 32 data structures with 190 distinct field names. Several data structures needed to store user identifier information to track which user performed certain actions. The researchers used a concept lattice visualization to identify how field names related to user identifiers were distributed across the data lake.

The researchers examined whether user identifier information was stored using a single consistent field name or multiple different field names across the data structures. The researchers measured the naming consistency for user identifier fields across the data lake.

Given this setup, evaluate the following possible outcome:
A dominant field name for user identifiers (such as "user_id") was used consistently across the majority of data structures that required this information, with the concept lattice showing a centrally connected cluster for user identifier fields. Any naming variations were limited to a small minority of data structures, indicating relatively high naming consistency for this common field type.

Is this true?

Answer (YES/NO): NO